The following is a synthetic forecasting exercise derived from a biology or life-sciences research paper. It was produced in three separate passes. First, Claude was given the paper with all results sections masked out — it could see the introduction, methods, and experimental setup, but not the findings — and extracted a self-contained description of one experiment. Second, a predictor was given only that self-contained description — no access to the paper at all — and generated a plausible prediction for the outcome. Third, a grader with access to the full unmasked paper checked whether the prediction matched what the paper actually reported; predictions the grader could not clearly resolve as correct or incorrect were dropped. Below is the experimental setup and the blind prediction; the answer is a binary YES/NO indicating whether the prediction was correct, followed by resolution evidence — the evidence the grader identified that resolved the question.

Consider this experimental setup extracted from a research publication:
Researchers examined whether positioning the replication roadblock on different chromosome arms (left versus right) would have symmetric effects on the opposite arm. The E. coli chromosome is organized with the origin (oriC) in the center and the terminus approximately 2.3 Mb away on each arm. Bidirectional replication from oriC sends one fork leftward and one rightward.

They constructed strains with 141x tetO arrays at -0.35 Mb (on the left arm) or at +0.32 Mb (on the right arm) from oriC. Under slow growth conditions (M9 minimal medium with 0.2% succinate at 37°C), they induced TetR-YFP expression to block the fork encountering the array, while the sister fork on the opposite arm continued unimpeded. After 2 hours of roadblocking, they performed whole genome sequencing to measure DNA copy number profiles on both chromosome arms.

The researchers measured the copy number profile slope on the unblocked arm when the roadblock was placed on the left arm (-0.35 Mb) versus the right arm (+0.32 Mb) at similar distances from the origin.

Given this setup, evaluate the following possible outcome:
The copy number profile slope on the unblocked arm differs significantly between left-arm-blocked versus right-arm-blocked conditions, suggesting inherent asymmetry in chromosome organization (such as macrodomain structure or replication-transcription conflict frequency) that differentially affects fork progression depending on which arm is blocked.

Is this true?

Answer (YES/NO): NO